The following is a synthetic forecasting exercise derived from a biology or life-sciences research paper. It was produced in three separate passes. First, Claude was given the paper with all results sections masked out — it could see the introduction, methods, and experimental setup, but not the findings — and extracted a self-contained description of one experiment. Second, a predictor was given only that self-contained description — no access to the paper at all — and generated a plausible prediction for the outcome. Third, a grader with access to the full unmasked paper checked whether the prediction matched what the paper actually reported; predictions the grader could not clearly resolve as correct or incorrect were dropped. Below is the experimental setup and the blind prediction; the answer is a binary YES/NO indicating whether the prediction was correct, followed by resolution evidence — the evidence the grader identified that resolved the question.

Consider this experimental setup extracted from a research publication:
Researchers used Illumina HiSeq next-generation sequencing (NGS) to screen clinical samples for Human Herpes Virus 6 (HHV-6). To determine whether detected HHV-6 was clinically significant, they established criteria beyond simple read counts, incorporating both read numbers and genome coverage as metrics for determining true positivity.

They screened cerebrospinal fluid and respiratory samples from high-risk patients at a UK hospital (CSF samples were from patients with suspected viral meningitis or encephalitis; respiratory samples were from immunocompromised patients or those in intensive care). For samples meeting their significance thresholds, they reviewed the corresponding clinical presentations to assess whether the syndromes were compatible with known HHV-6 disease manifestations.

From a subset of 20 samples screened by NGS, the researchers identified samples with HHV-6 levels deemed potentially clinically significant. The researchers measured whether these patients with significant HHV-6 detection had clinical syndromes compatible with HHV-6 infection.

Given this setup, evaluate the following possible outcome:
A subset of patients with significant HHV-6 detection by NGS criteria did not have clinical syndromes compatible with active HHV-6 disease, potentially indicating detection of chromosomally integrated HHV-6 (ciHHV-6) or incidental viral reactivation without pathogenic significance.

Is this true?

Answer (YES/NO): NO